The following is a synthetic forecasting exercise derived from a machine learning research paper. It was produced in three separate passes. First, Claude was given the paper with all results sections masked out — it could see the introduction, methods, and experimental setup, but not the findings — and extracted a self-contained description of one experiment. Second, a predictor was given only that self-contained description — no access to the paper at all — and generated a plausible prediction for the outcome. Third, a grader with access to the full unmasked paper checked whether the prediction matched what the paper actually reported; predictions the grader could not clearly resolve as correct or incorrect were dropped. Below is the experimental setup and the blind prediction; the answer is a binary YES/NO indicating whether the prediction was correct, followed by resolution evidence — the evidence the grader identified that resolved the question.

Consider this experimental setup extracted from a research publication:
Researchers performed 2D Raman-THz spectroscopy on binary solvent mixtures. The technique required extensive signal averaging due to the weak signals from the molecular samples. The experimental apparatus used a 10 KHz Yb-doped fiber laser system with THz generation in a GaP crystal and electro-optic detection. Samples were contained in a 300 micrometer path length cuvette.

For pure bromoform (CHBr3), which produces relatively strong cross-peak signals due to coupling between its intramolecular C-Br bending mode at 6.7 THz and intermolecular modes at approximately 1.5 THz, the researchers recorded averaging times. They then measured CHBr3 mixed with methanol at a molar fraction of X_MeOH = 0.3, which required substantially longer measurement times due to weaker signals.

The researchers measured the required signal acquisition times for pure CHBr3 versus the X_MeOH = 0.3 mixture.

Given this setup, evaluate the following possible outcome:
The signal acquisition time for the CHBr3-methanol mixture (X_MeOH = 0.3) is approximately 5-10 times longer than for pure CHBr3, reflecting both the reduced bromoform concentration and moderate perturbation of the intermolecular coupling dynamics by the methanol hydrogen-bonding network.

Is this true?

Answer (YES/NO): NO